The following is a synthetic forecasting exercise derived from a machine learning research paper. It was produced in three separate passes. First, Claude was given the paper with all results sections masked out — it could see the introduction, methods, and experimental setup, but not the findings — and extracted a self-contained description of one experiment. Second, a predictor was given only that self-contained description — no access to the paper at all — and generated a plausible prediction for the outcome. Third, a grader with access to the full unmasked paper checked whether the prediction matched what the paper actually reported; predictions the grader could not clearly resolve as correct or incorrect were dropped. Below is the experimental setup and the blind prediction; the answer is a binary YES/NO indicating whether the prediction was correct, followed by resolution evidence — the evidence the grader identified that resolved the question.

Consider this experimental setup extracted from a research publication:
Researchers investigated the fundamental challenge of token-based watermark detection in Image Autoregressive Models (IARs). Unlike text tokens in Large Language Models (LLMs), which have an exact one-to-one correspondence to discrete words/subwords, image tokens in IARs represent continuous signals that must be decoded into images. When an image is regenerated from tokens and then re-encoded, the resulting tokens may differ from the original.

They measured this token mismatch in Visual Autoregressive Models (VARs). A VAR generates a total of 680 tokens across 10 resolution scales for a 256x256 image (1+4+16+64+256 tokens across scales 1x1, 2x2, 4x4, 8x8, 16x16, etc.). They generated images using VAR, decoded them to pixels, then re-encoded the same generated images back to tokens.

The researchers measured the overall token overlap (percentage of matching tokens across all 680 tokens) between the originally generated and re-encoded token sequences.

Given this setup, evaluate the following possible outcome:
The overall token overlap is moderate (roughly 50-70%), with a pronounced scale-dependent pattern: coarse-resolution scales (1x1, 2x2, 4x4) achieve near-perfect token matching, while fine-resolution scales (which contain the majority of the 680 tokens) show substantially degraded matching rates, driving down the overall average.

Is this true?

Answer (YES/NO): NO